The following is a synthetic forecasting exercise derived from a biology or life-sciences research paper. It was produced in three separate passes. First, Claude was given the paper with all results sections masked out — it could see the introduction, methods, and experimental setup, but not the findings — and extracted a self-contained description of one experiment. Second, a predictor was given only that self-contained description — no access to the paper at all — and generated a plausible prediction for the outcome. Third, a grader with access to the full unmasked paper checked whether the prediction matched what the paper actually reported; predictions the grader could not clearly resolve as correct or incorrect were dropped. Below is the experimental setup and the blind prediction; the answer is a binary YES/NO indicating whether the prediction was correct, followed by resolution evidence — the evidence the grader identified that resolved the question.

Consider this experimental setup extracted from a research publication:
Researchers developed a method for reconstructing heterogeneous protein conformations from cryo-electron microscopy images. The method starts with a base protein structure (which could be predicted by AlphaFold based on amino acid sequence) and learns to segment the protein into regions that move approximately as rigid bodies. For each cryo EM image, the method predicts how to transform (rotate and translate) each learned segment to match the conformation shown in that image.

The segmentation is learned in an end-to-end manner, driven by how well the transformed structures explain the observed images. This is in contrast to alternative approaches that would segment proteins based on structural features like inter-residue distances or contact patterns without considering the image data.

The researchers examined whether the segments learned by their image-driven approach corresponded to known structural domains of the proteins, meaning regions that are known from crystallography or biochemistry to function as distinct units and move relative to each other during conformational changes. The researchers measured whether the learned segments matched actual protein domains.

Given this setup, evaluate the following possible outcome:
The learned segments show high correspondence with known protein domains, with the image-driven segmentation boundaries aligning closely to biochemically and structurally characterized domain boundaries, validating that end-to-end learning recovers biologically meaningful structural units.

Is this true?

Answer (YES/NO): NO